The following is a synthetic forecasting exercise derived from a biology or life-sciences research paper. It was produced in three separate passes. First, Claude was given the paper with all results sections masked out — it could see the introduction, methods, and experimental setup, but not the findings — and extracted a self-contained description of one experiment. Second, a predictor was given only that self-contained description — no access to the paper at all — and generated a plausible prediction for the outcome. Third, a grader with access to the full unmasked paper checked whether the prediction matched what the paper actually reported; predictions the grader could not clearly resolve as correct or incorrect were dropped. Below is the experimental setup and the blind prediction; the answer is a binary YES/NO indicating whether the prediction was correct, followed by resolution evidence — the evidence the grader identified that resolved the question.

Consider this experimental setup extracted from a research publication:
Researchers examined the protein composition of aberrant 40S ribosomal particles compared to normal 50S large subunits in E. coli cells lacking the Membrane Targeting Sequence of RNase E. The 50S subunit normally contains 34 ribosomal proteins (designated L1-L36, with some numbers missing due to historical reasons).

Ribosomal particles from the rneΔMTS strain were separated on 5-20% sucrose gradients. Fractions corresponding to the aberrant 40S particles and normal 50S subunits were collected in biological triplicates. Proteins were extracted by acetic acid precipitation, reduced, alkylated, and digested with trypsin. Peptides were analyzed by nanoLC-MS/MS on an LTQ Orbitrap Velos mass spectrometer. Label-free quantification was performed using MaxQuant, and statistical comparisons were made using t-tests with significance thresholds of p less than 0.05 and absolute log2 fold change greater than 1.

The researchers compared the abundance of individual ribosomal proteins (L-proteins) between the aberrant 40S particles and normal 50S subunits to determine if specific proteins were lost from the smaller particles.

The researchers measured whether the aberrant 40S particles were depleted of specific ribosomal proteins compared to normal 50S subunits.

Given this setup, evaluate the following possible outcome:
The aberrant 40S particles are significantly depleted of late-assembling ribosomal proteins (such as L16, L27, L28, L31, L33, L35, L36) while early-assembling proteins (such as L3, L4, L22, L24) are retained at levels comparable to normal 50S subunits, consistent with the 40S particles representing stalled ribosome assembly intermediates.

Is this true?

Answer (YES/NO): NO